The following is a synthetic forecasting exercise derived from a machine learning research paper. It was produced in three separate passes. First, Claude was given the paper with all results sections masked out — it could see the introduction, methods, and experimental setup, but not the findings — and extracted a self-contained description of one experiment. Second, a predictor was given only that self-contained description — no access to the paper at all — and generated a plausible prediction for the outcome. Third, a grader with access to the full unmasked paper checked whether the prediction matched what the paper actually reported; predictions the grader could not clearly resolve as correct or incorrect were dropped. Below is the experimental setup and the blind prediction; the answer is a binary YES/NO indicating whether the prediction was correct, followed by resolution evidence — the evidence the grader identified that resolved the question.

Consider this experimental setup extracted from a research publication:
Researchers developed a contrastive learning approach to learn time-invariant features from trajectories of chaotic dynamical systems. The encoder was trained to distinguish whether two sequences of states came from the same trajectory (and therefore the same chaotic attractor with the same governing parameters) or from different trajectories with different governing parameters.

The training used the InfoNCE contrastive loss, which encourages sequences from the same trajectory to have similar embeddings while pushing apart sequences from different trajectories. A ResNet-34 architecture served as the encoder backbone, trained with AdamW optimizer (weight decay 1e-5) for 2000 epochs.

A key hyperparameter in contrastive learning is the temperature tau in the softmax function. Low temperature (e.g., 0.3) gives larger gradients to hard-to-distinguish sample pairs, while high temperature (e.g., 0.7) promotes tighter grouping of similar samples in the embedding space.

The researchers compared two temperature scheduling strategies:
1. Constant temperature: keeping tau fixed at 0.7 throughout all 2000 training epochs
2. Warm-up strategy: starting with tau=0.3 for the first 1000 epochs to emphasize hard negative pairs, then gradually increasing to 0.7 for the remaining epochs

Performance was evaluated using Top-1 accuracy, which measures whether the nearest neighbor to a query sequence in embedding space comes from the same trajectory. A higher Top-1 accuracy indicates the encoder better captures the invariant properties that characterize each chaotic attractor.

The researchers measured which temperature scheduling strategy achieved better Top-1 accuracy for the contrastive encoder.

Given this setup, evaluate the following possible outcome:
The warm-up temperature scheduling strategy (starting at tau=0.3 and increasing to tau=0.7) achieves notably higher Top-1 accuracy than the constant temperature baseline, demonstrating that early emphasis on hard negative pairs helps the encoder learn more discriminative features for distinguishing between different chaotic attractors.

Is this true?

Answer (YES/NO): YES